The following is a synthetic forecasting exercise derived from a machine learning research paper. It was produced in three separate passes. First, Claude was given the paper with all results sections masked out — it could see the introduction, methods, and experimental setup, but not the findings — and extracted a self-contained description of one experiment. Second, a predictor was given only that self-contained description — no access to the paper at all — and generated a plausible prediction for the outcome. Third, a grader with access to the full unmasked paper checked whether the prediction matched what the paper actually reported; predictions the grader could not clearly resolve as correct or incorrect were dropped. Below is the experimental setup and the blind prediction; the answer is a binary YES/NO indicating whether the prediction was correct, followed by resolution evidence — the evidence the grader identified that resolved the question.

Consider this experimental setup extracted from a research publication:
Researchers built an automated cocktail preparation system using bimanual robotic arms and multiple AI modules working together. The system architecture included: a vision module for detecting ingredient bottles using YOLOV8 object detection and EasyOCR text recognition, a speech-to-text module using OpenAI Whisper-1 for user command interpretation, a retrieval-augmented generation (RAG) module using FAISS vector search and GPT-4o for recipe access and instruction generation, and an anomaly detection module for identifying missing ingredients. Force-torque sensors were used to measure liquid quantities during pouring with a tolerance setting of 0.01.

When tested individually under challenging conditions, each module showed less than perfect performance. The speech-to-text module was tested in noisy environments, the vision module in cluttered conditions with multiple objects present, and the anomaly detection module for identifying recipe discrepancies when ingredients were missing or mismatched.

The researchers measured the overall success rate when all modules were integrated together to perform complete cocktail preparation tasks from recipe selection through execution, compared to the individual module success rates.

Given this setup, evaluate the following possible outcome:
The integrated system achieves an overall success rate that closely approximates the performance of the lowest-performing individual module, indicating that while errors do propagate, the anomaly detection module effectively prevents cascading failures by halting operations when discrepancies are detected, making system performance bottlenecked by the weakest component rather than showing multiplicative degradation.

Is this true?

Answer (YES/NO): NO